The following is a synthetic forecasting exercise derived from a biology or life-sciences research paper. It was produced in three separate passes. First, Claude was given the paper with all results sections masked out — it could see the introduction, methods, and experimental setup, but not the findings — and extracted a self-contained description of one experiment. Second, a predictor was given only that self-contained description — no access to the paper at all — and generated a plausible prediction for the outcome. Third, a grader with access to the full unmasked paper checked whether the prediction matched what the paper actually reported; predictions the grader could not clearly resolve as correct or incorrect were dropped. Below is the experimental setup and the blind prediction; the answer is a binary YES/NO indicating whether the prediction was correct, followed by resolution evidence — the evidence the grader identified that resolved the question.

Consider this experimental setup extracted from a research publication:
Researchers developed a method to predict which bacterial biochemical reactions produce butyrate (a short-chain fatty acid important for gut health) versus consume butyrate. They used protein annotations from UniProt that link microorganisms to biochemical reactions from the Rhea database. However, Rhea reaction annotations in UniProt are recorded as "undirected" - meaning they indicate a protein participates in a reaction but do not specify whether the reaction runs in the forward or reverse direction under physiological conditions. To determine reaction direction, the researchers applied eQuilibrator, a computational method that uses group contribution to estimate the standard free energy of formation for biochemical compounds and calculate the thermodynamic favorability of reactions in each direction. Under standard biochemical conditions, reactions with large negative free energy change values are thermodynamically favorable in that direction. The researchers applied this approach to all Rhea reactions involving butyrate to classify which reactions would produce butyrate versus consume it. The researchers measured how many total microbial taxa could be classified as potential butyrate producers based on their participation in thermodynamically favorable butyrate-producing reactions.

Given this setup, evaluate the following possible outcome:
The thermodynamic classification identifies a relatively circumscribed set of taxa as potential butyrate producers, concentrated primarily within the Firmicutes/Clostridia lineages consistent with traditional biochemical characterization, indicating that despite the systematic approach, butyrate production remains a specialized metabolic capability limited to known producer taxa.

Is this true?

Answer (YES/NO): NO